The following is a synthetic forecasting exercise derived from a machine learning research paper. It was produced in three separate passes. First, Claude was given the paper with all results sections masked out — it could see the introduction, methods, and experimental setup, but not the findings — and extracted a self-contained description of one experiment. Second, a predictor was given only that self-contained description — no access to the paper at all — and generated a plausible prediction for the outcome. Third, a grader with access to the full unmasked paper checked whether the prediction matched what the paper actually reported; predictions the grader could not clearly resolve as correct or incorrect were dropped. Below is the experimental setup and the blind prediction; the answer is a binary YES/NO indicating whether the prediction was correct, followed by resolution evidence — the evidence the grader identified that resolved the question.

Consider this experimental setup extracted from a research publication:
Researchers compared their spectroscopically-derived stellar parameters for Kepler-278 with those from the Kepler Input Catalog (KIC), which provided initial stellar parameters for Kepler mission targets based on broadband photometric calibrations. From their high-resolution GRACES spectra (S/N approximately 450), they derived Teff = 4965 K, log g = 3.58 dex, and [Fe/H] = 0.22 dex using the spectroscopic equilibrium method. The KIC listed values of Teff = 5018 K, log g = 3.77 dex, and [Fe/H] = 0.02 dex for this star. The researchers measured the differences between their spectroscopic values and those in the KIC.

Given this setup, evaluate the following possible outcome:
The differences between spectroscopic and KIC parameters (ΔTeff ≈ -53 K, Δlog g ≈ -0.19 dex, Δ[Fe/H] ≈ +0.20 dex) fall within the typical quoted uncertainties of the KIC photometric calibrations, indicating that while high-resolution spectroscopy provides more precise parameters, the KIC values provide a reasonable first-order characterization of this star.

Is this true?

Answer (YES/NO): NO